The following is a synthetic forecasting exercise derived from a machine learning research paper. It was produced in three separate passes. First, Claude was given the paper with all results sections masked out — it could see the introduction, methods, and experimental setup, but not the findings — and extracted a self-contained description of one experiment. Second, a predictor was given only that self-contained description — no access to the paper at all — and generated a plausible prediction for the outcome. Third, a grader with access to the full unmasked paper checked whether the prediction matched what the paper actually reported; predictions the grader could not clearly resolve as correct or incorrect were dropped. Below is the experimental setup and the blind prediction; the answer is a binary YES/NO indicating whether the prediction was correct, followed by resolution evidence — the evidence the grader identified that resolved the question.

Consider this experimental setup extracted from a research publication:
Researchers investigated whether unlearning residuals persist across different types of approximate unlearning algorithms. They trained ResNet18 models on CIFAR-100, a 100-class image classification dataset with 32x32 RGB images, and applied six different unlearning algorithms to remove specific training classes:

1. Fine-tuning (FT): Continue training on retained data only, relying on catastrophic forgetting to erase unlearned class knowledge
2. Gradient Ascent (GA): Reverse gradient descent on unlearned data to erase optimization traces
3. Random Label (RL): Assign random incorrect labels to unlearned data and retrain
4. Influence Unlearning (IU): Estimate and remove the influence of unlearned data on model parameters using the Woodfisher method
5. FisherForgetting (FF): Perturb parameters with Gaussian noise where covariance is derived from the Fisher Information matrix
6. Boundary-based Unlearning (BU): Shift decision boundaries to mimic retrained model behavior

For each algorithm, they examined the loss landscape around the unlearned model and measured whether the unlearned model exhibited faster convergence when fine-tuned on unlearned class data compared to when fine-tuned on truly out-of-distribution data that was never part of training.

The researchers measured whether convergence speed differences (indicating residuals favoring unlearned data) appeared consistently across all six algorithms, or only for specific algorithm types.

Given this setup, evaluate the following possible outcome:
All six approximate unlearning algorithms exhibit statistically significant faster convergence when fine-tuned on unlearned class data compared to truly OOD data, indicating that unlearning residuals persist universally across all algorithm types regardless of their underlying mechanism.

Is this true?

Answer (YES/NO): YES